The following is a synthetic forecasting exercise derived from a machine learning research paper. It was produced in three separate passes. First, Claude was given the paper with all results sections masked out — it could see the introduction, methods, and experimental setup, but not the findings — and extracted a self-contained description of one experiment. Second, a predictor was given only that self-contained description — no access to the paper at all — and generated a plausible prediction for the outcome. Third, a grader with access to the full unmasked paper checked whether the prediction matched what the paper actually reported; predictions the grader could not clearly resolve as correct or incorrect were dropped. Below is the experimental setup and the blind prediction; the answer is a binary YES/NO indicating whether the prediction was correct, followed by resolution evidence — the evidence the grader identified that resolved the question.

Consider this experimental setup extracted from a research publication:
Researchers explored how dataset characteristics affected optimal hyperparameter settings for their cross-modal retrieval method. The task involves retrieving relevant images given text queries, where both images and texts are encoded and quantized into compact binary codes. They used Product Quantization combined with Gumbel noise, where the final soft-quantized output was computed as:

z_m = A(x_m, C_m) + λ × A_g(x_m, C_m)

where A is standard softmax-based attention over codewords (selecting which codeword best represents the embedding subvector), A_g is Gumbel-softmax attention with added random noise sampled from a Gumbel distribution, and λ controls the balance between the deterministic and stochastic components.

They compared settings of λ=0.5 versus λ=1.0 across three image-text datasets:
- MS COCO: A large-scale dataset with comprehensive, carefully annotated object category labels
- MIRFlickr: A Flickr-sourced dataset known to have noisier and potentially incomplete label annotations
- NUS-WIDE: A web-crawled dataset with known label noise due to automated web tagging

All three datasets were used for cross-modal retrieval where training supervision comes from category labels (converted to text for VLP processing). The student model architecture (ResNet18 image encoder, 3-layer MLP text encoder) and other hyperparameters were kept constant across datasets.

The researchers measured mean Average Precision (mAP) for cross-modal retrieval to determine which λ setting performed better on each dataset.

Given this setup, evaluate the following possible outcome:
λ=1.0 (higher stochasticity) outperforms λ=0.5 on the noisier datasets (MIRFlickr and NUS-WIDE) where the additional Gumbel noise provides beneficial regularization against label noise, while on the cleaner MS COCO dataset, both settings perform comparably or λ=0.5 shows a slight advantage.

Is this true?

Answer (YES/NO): YES